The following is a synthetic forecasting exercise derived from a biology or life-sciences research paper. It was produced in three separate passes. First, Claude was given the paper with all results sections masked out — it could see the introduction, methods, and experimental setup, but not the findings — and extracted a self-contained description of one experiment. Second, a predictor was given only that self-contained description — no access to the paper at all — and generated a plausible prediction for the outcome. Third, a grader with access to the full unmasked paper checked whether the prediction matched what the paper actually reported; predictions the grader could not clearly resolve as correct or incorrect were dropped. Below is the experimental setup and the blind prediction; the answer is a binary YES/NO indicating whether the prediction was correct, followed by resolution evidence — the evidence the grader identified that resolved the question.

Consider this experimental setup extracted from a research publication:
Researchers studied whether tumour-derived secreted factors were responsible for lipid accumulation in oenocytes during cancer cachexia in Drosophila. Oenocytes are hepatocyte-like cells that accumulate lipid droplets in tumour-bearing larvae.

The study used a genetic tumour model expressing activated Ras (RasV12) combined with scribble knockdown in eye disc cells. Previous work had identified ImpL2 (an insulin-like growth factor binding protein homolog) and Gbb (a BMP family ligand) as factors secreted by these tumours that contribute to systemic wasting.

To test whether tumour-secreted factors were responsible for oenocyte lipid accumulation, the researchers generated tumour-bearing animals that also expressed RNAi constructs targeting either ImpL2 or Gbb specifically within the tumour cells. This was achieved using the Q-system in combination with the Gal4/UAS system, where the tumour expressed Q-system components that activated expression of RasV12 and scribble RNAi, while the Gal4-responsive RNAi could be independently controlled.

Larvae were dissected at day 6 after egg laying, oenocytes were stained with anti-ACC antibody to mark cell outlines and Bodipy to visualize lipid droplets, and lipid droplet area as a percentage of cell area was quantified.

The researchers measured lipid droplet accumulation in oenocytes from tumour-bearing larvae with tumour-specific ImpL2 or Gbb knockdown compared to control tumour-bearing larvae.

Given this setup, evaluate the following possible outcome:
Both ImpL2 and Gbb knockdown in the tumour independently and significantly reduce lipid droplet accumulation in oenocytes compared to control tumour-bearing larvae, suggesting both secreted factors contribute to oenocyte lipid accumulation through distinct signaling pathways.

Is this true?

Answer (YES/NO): YES